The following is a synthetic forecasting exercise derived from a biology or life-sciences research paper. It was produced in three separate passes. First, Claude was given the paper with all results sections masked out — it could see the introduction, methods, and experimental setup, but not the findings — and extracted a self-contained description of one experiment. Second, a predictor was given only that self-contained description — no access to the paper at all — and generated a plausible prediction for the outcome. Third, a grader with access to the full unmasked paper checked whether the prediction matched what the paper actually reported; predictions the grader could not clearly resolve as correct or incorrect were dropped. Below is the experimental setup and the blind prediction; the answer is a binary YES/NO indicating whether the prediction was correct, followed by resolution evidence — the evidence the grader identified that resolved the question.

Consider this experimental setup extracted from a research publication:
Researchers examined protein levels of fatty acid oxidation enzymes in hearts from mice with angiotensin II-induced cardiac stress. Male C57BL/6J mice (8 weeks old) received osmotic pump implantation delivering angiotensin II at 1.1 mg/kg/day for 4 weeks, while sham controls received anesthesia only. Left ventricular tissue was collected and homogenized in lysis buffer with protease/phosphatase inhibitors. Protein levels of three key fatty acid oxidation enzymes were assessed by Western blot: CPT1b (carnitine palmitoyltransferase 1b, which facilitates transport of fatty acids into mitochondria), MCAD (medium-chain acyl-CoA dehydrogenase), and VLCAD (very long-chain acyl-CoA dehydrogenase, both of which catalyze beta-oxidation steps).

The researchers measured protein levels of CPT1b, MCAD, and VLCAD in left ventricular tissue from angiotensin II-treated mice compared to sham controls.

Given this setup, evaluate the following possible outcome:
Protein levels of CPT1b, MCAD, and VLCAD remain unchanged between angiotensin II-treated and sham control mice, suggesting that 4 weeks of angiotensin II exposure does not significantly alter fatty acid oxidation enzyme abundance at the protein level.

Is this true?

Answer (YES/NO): YES